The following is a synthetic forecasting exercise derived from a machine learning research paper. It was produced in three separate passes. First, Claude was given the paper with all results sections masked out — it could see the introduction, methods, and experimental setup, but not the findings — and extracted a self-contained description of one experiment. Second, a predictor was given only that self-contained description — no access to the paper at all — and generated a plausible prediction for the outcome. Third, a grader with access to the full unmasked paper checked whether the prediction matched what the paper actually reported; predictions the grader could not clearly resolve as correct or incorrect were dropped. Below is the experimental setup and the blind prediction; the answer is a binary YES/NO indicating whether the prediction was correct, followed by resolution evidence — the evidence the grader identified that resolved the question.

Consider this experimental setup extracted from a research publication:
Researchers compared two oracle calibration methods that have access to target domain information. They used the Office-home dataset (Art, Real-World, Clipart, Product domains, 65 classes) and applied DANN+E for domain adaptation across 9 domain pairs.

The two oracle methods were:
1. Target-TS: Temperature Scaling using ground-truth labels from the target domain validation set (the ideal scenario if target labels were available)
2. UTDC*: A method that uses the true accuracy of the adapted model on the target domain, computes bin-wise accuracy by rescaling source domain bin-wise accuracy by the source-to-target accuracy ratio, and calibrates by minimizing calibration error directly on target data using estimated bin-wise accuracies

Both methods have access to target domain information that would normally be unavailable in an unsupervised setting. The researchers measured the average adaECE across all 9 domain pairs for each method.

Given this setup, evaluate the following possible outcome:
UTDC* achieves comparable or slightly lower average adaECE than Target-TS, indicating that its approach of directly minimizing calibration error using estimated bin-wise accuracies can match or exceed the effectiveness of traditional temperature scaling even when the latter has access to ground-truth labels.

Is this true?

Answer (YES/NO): NO